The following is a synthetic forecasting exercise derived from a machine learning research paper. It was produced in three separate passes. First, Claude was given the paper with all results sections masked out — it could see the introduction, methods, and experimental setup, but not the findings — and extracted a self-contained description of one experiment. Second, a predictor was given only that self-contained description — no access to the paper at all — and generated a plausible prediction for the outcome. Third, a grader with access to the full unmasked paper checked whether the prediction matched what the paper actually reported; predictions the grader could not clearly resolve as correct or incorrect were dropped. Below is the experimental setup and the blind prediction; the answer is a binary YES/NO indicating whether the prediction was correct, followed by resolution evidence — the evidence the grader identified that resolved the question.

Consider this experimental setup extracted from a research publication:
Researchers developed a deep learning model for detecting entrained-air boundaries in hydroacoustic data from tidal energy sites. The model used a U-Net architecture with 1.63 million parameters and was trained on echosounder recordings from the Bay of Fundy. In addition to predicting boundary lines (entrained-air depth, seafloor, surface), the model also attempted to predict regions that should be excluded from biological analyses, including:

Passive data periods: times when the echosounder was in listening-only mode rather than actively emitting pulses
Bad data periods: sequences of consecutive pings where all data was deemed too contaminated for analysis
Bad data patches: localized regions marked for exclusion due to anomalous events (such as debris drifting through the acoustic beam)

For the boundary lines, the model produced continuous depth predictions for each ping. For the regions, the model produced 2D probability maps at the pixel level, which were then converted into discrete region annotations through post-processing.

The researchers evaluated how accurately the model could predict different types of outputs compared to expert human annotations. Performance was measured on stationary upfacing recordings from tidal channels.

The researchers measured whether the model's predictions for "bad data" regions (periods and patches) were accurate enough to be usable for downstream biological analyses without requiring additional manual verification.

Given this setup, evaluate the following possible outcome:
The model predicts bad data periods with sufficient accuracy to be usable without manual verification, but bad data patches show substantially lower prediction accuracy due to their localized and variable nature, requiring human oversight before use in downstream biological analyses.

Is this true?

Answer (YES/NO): NO